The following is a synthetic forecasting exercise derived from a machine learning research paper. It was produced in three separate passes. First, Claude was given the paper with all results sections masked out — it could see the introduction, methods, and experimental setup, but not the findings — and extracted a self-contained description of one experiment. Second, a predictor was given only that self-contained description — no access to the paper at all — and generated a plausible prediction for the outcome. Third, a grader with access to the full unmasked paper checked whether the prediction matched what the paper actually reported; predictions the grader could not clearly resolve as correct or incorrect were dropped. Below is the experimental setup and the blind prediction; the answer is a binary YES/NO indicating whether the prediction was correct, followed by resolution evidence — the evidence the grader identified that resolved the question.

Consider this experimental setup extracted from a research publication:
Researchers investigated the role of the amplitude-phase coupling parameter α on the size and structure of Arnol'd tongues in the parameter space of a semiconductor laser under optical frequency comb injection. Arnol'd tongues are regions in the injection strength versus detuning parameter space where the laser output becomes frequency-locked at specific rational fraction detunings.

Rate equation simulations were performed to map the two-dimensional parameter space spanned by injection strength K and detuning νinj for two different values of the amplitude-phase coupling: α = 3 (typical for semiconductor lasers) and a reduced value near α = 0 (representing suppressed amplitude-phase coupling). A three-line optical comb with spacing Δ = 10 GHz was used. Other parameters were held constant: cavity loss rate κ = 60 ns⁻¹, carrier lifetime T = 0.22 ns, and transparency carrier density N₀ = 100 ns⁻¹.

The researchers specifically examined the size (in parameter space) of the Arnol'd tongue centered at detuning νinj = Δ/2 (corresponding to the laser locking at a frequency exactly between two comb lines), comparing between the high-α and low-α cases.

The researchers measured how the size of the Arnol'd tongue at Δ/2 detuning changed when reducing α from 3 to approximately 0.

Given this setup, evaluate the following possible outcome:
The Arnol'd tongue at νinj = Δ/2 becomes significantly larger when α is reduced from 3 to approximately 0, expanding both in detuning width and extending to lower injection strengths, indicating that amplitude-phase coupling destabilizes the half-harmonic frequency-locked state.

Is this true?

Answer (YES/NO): YES